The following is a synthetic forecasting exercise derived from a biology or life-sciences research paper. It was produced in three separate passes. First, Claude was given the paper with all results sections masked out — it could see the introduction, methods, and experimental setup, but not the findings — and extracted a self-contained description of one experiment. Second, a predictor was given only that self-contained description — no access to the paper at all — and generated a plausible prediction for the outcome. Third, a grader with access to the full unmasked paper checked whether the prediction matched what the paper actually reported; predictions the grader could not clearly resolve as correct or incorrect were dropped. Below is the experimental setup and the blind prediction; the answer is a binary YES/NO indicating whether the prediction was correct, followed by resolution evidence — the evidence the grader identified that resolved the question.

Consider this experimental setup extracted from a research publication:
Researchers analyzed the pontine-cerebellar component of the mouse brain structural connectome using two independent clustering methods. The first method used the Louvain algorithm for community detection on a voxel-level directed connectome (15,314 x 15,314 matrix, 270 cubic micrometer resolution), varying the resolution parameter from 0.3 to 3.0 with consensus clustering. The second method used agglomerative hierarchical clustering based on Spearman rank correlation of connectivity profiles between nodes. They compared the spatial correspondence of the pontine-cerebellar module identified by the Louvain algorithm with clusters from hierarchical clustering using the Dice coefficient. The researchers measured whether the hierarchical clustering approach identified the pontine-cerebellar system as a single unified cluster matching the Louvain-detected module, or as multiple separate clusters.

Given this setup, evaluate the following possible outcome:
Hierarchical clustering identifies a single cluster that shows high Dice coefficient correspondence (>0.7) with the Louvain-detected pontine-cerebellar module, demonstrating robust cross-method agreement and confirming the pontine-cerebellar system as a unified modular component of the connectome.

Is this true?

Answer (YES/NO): NO